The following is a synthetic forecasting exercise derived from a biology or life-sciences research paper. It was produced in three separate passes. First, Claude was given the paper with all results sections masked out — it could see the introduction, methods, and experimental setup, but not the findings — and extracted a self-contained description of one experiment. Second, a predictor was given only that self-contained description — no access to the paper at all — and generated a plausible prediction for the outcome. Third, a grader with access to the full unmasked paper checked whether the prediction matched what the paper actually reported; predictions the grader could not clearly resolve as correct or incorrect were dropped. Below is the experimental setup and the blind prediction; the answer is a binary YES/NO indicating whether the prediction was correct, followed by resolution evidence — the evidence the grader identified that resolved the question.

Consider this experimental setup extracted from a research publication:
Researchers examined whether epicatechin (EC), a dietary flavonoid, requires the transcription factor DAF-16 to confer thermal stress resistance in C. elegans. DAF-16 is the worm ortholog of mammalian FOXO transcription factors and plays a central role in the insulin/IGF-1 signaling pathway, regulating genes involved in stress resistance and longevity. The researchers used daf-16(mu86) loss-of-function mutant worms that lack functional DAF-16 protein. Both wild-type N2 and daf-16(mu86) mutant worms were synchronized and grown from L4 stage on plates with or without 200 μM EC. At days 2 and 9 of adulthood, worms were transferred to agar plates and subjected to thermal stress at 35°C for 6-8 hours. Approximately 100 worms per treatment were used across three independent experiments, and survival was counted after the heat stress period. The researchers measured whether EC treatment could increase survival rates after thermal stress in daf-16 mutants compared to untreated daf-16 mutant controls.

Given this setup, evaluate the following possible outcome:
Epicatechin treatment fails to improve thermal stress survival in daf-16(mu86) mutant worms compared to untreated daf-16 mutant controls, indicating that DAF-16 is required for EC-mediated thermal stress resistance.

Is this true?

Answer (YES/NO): YES